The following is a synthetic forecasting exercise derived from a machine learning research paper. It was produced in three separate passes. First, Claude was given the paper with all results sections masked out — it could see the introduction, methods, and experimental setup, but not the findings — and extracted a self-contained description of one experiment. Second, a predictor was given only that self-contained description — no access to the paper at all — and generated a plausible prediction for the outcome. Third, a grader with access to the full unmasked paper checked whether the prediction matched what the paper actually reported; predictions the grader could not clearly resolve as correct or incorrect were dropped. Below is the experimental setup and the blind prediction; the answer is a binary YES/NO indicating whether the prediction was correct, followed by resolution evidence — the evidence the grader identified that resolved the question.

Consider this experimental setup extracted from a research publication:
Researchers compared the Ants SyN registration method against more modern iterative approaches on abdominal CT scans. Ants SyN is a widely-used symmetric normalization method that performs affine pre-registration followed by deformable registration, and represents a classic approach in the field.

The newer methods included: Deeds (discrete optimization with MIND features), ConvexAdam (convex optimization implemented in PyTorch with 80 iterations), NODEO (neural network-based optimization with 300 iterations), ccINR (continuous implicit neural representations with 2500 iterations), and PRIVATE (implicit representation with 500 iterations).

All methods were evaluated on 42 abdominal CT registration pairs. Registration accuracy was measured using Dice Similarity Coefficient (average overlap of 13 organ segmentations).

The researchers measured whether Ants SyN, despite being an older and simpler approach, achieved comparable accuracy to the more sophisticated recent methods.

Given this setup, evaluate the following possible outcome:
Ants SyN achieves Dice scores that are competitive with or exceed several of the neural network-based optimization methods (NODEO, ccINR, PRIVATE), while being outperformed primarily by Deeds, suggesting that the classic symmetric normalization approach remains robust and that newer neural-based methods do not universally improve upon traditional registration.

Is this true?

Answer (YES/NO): NO